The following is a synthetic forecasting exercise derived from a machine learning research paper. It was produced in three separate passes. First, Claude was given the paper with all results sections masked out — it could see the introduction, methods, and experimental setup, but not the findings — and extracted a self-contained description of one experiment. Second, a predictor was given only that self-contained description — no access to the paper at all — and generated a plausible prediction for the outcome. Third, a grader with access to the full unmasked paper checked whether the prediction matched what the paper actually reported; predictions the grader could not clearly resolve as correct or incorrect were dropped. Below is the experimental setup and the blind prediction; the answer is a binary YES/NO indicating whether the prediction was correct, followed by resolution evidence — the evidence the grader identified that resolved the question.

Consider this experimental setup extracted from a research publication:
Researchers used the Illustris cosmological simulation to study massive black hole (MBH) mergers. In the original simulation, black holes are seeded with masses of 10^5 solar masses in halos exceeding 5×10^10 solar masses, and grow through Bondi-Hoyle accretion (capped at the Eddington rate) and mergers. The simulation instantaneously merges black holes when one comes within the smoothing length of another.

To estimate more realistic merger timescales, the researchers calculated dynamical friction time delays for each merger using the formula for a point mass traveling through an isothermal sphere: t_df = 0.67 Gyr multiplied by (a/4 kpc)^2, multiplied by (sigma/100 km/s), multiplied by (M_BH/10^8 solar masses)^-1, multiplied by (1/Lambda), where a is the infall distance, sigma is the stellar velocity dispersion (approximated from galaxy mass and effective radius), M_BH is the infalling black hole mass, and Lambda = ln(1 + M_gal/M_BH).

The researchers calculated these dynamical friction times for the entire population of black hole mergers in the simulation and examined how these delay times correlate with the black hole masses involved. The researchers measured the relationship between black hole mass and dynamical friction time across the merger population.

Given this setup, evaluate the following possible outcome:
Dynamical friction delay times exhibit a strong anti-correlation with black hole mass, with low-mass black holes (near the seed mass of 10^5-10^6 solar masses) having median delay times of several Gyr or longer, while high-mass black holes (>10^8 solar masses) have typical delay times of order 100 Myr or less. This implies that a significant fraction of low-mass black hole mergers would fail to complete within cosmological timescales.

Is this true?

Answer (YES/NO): NO